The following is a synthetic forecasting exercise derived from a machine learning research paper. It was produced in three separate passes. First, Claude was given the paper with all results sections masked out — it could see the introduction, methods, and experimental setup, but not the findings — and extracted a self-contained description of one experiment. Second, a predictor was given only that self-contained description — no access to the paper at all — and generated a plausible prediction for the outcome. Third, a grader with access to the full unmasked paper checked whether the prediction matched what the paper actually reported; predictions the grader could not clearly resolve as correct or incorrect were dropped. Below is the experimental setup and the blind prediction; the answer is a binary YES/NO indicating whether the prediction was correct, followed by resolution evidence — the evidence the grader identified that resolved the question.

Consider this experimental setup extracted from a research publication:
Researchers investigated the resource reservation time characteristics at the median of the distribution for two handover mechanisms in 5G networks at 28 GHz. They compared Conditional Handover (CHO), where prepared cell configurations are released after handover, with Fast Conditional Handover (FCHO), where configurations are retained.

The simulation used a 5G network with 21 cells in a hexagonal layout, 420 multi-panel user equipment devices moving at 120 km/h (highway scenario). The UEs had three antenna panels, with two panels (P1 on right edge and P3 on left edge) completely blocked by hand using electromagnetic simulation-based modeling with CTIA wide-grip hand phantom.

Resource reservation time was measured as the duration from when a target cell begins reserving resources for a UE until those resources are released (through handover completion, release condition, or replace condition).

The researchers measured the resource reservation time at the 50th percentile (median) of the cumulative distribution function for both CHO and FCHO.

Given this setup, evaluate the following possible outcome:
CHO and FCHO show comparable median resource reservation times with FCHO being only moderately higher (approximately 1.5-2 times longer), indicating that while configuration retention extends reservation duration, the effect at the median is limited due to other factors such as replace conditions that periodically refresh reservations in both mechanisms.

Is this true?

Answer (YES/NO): NO